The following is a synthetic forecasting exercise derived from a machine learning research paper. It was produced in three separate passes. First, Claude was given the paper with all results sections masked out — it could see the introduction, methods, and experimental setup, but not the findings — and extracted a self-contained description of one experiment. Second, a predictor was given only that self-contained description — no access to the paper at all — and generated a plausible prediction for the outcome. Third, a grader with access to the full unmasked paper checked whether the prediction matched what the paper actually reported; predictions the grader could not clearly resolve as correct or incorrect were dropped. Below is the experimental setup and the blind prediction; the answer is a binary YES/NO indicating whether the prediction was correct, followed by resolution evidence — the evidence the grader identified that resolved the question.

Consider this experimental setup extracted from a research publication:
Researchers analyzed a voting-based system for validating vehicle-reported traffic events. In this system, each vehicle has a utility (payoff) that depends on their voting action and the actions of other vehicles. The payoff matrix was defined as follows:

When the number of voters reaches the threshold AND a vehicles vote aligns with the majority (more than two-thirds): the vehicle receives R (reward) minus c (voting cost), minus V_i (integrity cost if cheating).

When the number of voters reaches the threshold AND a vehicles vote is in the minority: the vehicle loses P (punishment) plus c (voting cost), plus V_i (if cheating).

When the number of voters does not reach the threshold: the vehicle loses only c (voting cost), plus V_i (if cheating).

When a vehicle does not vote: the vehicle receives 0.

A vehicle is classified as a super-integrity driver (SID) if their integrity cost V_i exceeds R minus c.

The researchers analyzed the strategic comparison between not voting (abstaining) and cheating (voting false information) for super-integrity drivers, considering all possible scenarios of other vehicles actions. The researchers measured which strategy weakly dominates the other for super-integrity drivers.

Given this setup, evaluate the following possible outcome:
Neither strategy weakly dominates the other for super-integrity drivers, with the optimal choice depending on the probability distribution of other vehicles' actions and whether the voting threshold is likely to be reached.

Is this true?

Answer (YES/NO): NO